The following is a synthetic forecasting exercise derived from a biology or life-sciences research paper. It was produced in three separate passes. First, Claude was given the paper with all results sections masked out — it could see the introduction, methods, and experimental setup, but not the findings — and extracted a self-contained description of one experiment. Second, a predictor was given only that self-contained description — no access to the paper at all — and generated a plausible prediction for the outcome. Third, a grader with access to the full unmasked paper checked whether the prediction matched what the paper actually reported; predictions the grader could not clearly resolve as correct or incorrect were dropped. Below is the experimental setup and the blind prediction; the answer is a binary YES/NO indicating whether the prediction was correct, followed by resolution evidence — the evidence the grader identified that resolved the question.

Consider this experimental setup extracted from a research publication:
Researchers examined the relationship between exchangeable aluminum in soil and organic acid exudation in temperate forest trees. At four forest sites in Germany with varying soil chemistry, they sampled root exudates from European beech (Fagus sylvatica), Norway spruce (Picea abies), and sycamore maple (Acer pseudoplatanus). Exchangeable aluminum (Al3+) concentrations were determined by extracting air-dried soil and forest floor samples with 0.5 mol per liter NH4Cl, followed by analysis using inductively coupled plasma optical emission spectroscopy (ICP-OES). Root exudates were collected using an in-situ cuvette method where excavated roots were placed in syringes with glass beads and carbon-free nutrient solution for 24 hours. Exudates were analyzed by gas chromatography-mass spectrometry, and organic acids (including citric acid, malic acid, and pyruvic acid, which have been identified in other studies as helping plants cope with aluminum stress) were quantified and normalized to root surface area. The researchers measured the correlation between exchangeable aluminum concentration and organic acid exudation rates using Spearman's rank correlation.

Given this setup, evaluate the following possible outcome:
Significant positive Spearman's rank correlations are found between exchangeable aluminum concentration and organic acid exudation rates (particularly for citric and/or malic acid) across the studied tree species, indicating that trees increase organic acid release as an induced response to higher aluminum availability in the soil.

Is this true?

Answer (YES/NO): NO